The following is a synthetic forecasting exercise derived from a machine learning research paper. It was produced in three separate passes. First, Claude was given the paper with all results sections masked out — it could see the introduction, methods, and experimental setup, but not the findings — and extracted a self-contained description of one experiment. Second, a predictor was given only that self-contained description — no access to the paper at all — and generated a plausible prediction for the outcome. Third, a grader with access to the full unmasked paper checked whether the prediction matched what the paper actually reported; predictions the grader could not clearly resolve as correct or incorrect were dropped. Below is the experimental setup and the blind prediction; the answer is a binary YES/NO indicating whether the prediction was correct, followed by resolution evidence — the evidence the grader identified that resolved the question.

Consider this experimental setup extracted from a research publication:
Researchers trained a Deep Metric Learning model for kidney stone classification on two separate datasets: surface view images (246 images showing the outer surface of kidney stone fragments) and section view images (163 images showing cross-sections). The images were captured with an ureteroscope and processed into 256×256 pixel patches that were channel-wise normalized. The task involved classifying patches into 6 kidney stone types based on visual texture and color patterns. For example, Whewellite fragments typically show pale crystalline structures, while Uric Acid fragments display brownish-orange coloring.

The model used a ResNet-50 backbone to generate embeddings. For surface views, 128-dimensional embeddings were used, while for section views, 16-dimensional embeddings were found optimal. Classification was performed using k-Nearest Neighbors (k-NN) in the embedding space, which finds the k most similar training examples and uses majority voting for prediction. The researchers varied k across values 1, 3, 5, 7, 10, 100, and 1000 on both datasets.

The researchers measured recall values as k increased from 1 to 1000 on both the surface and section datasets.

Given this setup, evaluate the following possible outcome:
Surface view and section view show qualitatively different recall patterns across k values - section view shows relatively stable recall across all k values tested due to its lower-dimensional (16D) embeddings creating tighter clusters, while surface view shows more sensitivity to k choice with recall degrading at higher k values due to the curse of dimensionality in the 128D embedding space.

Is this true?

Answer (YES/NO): NO